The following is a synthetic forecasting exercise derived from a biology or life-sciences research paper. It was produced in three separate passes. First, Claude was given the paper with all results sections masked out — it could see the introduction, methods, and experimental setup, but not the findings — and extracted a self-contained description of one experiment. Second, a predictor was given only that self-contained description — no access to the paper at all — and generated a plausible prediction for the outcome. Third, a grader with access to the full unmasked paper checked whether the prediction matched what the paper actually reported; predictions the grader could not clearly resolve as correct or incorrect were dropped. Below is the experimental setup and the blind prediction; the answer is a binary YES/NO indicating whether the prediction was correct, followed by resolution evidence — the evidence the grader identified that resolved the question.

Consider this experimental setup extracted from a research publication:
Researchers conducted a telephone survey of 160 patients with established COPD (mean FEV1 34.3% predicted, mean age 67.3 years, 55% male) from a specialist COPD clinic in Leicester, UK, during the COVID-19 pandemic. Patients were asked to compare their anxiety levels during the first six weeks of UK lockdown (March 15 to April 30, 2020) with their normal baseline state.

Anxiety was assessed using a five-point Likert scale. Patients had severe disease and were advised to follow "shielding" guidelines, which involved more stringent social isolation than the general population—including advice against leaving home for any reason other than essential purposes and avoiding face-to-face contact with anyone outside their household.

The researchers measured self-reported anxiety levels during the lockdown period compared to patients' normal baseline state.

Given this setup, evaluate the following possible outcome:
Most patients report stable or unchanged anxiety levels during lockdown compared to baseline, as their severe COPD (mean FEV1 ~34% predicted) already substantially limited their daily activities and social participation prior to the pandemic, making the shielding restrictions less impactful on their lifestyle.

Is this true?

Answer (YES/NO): NO